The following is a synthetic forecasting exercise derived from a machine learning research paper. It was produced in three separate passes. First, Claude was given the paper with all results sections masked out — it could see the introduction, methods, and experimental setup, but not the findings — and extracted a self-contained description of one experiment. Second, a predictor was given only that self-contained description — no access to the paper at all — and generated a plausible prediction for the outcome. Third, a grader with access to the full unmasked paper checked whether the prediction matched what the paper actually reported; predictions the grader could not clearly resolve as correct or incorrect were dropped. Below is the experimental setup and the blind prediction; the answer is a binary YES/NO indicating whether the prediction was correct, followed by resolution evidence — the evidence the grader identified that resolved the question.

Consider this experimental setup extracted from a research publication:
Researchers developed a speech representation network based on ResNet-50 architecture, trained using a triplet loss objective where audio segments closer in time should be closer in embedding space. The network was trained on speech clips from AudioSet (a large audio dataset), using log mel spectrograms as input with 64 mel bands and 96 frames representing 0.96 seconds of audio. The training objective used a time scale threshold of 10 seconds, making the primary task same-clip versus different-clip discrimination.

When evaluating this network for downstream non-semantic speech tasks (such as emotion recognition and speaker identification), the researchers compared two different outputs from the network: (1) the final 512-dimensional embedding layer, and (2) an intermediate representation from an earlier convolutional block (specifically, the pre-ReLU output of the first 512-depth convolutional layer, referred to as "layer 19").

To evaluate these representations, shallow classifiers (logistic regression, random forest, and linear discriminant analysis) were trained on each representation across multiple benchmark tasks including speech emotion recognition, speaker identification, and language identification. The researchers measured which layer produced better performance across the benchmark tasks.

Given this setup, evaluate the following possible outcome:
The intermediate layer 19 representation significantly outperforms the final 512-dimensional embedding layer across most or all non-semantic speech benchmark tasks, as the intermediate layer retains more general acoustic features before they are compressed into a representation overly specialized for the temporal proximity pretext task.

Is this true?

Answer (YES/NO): YES